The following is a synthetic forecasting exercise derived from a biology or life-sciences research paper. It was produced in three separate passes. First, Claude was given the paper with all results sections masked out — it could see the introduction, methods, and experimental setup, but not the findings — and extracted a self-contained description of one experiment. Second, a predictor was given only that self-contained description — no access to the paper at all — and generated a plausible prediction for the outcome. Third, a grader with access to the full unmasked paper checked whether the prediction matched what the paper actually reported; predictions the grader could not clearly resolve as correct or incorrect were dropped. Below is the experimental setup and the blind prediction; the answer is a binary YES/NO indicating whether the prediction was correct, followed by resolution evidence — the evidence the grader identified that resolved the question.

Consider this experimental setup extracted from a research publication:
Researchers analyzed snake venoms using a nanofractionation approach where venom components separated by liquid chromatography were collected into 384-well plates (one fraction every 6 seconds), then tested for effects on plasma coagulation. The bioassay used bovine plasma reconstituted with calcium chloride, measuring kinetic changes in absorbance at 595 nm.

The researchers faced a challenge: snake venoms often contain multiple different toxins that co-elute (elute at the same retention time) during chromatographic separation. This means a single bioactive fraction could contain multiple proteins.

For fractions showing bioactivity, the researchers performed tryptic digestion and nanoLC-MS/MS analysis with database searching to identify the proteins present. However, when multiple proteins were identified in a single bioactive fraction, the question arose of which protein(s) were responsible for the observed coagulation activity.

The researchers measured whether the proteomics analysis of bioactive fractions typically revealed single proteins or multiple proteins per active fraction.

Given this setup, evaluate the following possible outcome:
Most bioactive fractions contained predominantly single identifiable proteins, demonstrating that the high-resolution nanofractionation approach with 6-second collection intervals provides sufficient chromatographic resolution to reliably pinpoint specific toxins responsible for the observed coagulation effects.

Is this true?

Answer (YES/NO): NO